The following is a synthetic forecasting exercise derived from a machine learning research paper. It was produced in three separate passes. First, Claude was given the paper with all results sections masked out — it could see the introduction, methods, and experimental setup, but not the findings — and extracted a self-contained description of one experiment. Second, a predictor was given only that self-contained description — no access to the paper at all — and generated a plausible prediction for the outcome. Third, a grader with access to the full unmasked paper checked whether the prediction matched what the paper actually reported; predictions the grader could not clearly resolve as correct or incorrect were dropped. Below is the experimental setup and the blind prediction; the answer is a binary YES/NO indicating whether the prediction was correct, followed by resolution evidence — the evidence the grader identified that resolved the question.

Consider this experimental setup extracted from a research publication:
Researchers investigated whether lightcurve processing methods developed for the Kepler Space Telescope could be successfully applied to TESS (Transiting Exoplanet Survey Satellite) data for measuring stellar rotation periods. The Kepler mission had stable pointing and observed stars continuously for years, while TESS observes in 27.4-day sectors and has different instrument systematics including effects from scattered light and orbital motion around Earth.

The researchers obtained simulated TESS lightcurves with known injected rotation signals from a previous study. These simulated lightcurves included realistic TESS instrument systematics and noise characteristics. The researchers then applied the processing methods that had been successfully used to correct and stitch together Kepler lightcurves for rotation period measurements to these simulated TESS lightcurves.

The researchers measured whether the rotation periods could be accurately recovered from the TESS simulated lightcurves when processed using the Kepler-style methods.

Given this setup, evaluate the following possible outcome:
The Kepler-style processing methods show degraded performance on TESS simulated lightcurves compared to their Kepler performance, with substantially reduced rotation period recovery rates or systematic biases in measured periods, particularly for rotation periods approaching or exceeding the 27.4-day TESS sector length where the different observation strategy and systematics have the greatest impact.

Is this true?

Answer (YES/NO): YES